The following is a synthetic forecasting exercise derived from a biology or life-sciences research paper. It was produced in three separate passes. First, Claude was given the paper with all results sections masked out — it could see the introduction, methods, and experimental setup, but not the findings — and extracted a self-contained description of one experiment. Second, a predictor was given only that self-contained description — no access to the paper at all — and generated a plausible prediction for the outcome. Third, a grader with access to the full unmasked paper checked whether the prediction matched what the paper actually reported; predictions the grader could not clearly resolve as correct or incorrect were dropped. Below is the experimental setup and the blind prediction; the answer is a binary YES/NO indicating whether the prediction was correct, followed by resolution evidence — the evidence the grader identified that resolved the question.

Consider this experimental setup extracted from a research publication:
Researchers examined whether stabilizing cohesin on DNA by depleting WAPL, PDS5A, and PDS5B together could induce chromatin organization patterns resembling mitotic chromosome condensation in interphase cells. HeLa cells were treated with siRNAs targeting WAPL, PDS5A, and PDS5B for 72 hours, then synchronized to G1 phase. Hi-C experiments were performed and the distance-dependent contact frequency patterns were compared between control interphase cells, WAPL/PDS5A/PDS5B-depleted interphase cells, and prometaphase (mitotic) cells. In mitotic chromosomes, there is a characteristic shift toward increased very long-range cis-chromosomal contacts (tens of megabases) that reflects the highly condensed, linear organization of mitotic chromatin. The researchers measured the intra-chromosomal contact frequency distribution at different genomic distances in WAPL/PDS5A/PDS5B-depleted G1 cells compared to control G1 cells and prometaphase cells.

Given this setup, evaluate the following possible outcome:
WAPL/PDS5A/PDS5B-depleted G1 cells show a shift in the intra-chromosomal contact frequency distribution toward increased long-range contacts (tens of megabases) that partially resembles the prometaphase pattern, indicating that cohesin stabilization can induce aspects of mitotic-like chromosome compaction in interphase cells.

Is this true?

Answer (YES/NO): NO